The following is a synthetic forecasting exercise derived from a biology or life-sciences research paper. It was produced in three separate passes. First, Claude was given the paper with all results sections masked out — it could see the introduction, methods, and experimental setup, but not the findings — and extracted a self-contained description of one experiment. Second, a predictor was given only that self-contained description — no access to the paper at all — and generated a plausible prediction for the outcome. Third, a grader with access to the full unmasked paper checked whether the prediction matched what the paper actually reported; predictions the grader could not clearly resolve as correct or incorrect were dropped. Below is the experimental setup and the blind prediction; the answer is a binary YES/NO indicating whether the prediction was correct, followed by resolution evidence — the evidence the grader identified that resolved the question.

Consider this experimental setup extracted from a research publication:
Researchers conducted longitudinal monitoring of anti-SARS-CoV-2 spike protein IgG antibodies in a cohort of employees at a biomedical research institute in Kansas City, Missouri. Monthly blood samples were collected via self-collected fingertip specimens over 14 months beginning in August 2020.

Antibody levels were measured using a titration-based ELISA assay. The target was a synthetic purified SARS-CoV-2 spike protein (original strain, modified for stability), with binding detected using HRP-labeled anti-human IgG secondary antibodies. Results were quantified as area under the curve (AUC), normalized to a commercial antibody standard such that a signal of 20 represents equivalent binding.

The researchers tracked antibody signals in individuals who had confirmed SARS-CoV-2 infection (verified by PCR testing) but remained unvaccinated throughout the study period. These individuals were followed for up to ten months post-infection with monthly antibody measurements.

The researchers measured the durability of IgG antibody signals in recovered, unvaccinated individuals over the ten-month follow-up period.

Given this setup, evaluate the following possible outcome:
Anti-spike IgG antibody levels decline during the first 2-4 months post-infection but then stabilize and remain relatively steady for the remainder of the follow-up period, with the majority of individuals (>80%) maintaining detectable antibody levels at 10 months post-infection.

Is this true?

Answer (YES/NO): NO